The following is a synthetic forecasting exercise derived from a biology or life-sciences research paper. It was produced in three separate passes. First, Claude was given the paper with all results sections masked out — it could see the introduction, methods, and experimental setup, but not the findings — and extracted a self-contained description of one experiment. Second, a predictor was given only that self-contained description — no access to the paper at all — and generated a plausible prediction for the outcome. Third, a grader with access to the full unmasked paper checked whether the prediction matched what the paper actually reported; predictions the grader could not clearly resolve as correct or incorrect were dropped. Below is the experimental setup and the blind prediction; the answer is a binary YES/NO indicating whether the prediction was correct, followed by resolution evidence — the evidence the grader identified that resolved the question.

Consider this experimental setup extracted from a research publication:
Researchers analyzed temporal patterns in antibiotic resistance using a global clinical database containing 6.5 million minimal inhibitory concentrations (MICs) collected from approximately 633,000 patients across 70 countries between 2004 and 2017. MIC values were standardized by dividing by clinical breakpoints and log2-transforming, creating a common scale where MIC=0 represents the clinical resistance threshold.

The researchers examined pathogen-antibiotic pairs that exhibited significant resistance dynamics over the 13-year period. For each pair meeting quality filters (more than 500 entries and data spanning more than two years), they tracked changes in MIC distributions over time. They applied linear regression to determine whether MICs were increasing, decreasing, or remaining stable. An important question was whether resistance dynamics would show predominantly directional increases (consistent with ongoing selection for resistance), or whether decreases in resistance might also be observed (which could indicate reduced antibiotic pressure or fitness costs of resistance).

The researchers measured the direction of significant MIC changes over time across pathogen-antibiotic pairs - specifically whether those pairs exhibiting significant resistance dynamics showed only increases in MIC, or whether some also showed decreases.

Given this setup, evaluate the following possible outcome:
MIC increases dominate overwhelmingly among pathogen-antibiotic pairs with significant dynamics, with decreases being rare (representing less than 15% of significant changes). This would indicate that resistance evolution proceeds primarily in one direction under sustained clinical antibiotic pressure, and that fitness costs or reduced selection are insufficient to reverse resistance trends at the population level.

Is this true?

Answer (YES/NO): NO